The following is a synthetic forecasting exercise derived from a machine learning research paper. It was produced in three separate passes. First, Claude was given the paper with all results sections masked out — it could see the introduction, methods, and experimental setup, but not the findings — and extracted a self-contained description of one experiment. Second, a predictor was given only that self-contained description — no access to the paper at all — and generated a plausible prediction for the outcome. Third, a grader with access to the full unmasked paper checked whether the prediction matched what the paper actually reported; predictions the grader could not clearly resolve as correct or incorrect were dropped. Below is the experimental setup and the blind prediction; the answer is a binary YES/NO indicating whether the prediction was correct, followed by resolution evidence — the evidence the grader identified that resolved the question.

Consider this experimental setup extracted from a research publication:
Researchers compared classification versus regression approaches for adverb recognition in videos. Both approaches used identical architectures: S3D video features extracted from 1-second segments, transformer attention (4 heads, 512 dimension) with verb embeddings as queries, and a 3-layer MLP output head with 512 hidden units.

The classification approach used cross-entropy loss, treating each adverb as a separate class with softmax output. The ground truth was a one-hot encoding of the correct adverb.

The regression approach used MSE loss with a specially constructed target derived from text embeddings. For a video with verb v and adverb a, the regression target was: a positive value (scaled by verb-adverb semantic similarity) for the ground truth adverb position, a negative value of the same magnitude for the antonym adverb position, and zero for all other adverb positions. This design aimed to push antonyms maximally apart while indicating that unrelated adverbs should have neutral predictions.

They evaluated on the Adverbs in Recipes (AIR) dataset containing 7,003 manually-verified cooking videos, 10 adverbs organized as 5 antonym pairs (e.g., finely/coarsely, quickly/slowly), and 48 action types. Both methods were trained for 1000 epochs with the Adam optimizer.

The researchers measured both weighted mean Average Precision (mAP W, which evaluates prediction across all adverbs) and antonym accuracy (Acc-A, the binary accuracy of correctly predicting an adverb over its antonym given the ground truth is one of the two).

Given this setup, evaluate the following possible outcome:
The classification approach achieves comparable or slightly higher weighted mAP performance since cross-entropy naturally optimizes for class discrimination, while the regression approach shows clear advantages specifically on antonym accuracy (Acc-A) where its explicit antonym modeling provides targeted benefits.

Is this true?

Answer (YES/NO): YES